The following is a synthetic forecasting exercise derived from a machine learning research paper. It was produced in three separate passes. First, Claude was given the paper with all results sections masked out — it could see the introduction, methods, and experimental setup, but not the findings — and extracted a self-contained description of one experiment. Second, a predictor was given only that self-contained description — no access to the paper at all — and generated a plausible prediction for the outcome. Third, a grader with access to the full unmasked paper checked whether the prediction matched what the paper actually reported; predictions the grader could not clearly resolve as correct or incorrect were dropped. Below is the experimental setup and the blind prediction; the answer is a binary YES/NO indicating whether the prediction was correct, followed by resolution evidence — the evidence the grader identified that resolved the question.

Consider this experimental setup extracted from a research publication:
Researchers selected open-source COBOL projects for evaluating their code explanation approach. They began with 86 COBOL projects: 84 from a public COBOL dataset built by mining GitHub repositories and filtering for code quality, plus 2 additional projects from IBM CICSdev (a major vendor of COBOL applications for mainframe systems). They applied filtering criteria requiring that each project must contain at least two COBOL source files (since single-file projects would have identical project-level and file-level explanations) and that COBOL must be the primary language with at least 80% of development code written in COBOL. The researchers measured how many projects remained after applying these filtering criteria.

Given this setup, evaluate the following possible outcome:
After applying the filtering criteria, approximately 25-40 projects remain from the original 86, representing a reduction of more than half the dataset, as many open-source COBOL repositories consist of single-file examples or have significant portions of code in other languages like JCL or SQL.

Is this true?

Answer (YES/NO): NO